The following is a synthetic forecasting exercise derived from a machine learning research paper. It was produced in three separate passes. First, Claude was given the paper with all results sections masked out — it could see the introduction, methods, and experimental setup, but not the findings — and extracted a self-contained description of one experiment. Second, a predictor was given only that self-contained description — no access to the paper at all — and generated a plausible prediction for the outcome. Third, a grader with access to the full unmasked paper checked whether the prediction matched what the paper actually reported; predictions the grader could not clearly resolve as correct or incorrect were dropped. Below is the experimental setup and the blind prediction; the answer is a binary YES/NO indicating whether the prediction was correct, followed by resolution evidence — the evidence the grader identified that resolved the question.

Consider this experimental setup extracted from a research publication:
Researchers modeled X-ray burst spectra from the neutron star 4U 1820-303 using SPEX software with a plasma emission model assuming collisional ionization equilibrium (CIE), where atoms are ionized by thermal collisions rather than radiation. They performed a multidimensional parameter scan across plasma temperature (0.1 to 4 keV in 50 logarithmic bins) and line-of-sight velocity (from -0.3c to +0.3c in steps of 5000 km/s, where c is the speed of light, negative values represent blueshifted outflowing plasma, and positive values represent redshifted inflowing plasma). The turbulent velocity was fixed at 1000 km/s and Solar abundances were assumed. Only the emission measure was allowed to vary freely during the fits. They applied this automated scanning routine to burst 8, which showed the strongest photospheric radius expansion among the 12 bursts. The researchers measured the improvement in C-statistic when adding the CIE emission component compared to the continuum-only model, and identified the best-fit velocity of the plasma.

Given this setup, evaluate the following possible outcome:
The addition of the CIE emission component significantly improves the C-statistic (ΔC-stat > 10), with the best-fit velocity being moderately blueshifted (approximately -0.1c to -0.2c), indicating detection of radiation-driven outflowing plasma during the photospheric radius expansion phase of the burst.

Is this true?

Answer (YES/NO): NO